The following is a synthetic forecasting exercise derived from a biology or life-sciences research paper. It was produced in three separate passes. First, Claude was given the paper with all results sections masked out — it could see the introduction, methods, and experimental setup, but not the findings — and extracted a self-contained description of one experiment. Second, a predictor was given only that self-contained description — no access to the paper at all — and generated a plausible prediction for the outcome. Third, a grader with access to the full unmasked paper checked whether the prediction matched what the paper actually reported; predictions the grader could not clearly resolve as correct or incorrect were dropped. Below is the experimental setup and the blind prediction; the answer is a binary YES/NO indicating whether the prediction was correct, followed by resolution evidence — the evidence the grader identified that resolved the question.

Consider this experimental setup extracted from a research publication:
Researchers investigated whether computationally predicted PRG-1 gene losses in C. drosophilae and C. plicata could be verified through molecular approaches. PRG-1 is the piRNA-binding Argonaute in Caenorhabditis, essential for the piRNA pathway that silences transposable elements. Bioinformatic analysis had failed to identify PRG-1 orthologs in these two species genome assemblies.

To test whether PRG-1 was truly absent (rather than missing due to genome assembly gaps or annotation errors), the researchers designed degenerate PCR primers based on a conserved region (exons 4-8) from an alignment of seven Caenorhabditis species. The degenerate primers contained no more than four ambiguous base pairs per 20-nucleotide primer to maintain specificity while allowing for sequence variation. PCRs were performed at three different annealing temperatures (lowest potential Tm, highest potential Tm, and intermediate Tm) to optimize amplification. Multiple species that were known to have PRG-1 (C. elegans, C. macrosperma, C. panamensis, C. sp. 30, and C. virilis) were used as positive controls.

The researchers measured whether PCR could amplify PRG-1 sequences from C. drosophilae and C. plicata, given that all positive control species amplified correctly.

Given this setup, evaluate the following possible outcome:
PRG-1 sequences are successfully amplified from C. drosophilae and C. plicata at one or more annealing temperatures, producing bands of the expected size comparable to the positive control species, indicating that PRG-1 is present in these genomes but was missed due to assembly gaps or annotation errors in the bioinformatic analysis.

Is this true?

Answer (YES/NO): NO